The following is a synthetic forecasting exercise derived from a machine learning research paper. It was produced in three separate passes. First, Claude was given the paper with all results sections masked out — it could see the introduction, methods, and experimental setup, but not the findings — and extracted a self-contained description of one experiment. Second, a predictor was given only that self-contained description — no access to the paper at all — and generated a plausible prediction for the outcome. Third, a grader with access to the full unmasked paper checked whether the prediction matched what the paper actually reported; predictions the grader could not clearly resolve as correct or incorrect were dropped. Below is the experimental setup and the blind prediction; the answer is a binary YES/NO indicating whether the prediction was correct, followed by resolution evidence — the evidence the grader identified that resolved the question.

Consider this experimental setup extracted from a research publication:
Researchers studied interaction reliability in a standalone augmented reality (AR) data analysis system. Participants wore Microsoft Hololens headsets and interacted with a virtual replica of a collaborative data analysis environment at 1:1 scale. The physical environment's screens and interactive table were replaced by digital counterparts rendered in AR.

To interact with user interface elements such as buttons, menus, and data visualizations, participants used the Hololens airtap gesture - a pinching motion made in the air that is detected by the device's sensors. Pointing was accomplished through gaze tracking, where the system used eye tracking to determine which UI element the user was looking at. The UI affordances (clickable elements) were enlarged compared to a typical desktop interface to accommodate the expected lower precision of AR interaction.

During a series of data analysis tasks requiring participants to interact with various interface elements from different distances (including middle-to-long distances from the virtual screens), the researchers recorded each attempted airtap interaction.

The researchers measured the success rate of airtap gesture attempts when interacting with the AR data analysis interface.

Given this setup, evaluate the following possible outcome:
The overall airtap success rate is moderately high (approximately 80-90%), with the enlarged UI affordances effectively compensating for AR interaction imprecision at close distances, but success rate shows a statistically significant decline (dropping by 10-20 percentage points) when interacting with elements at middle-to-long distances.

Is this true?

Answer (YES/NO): NO